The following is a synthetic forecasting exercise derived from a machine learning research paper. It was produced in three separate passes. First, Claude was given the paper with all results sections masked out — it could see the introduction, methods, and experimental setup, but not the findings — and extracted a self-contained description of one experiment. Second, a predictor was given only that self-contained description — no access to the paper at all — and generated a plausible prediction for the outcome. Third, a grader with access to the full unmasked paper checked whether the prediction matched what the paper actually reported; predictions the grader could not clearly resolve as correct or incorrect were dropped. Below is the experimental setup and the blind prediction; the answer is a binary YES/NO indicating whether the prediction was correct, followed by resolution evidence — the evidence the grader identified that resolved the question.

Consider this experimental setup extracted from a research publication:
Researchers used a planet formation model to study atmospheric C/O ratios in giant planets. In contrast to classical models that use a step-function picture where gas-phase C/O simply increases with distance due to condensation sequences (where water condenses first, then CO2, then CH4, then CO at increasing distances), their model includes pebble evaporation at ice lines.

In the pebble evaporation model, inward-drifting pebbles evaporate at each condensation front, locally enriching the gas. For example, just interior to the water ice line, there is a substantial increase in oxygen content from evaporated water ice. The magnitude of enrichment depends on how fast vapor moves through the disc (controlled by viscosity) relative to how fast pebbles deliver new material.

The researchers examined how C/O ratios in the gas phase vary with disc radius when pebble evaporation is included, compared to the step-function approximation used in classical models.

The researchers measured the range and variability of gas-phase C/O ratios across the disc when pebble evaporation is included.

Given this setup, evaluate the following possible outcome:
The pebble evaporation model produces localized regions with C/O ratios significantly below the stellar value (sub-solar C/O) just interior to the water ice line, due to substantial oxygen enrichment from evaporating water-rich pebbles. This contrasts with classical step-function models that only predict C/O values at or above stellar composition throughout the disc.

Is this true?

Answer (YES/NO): YES